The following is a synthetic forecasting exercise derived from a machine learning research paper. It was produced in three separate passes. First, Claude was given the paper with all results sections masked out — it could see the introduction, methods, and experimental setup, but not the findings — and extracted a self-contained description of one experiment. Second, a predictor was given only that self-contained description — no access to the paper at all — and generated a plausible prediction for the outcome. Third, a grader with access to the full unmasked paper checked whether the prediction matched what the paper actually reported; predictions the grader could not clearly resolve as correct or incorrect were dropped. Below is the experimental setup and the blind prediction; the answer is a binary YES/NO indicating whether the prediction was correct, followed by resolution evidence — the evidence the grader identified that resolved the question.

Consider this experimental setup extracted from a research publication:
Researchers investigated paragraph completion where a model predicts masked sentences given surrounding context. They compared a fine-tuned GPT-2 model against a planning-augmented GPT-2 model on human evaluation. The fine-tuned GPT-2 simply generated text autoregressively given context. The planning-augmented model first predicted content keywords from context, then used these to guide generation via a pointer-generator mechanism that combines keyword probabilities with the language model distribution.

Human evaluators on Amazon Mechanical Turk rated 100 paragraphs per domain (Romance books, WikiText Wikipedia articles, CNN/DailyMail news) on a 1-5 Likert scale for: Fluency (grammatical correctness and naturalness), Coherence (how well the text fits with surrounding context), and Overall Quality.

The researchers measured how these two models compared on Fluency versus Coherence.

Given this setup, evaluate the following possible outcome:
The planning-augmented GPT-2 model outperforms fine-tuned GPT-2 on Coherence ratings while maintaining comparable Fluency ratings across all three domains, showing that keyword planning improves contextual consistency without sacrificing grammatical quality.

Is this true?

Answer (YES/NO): NO